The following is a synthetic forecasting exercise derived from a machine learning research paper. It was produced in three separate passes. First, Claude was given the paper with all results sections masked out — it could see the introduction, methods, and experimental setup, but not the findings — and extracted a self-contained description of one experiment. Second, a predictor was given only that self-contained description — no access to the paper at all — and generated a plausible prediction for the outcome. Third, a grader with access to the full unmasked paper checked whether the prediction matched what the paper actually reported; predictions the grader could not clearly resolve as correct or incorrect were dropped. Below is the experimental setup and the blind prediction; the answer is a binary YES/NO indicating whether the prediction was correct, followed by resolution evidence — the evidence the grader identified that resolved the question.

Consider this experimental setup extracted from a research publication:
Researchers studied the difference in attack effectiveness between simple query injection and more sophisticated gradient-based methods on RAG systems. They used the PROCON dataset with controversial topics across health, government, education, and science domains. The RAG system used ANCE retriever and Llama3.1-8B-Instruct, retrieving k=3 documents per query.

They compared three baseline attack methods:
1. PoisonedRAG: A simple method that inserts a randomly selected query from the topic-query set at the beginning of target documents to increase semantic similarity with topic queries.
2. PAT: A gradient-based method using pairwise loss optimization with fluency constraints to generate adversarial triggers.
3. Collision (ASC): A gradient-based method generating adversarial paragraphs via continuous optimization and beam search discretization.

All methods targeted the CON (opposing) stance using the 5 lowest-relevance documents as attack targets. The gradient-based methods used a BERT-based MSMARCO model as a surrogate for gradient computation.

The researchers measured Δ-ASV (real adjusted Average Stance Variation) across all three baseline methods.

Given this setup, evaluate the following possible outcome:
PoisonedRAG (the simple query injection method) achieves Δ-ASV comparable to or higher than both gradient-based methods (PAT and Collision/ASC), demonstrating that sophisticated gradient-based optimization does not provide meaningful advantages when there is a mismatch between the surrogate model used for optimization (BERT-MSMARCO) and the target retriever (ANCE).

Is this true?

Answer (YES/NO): YES